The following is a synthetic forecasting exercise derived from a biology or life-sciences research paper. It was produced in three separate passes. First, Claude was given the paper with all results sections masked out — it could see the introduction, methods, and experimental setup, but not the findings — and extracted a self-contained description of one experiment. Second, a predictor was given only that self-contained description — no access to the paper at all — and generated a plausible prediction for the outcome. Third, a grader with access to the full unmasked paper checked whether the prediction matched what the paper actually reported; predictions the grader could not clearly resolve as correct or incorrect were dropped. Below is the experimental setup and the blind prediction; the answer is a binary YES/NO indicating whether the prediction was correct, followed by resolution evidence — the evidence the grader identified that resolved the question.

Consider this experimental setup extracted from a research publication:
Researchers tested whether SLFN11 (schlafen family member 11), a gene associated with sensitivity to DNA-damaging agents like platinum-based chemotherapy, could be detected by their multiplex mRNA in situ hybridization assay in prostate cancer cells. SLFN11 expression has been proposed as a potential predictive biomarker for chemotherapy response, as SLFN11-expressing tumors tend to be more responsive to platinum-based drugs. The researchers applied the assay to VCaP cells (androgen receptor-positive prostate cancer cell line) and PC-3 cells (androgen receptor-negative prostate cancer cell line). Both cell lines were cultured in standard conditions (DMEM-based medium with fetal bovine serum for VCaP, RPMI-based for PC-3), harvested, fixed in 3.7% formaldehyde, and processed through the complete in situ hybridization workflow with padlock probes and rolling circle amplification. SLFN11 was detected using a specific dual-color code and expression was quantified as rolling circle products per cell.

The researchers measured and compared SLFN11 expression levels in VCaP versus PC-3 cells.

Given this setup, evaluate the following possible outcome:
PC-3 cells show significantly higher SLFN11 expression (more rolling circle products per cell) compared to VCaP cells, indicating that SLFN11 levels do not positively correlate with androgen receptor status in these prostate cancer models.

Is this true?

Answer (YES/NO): NO